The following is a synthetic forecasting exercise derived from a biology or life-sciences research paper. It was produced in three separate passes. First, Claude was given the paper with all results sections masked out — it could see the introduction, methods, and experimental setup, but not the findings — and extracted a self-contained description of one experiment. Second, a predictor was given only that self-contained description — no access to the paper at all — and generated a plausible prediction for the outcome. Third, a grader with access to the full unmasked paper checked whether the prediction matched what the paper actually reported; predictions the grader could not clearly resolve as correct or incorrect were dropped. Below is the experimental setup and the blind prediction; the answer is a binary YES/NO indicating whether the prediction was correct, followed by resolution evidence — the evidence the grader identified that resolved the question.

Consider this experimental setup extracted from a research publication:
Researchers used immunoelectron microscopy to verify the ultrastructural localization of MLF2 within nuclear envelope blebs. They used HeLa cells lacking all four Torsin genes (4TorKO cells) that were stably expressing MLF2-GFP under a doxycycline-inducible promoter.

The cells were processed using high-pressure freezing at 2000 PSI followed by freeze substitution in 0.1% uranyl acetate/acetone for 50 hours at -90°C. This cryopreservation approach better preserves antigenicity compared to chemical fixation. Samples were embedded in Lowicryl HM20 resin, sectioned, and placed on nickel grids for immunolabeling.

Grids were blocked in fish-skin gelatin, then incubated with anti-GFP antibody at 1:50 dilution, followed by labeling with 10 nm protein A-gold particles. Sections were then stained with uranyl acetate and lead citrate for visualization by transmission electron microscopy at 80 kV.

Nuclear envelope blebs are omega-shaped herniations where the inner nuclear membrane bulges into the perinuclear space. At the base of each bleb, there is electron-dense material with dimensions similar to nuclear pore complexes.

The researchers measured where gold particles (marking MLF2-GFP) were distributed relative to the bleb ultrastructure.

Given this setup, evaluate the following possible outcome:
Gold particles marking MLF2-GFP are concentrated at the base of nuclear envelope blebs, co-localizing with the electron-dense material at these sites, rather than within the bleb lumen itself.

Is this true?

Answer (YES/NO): NO